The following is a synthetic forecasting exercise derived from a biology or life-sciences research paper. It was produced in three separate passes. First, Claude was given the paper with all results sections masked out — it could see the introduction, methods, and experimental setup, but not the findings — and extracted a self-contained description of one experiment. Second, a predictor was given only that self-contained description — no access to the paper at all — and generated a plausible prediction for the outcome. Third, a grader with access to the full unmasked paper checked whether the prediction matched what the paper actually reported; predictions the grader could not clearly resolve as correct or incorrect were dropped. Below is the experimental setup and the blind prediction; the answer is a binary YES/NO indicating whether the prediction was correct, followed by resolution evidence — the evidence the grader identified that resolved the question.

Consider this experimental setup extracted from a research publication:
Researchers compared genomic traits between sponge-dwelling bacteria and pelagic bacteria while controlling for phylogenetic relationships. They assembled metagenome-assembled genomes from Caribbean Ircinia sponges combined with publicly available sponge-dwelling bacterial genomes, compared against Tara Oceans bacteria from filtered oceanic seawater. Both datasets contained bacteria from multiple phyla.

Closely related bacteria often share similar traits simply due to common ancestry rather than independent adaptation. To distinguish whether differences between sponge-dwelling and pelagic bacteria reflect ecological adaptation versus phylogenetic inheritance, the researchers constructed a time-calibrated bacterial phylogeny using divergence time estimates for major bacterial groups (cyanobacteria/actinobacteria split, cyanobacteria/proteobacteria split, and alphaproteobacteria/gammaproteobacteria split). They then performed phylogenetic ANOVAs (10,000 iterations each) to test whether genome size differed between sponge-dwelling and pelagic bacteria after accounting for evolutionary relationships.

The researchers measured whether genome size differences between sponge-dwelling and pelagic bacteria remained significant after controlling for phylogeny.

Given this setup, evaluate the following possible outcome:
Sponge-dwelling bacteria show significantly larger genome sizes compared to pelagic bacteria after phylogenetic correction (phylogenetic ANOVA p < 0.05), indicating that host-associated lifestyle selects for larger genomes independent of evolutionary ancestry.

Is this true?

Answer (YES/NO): YES